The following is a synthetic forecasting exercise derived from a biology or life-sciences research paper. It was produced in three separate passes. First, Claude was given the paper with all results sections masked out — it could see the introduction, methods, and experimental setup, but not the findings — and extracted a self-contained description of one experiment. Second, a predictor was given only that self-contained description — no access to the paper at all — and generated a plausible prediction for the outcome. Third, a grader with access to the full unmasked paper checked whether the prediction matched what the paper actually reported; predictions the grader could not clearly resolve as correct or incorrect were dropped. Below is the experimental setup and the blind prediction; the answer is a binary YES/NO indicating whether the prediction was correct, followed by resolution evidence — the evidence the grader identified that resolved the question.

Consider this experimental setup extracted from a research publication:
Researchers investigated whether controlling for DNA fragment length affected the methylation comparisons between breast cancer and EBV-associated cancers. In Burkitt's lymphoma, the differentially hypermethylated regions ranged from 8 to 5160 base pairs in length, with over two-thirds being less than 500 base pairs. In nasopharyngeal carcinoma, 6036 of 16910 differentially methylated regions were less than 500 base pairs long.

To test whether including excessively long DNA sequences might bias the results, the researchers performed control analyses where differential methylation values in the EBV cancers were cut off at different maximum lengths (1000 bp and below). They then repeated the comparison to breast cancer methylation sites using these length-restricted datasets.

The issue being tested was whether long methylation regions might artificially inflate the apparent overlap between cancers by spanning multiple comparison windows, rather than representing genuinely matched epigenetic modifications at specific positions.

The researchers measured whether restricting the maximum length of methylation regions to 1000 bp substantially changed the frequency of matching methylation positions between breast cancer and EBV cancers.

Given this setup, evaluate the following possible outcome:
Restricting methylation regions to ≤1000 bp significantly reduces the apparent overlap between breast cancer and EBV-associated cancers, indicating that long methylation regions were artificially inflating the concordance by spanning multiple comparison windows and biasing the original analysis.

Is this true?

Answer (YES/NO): NO